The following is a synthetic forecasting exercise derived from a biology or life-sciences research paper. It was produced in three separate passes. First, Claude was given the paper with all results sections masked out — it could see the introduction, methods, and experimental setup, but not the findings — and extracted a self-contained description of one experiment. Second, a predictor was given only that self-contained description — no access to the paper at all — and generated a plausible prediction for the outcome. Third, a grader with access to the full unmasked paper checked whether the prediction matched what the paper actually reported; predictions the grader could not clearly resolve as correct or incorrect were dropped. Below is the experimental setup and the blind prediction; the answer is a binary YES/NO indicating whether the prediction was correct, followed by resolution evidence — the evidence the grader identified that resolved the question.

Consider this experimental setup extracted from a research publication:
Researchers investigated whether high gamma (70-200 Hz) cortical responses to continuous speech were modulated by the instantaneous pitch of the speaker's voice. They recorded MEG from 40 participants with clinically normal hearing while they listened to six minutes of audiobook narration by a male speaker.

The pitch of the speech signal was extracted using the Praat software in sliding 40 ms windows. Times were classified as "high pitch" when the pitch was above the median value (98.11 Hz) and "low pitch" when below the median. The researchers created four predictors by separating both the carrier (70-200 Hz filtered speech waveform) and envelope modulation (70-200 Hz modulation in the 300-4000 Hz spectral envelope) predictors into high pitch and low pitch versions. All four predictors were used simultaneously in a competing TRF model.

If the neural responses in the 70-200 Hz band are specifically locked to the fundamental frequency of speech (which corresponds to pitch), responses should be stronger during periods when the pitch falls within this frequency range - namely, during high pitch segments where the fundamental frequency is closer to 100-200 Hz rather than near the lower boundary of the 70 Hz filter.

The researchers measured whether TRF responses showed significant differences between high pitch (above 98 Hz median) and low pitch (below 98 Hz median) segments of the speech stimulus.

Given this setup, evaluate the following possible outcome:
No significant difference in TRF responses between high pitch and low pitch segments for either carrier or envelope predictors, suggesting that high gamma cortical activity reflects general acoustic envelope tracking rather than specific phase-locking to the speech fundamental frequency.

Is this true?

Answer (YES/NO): NO